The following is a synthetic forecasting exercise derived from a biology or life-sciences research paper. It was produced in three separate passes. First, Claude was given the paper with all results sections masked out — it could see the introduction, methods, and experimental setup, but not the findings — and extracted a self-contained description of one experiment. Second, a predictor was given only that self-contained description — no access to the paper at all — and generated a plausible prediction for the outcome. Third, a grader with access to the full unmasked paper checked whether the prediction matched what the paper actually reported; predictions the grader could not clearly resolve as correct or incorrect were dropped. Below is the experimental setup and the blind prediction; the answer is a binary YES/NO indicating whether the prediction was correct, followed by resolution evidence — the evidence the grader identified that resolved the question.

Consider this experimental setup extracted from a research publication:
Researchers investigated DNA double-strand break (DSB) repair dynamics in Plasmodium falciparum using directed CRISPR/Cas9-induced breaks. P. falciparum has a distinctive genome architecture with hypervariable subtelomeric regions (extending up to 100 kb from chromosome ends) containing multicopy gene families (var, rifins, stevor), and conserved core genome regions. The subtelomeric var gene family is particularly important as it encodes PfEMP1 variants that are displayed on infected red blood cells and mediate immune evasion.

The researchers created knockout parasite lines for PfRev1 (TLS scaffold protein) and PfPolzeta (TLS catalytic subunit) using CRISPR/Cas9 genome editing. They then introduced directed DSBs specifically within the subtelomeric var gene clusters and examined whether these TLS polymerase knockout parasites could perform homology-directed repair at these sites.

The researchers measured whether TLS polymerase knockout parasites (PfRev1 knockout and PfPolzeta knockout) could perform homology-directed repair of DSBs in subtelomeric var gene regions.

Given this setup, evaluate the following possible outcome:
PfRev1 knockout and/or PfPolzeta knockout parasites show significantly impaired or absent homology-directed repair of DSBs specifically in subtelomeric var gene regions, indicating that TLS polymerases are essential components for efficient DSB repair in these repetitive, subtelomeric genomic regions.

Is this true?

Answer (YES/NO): NO